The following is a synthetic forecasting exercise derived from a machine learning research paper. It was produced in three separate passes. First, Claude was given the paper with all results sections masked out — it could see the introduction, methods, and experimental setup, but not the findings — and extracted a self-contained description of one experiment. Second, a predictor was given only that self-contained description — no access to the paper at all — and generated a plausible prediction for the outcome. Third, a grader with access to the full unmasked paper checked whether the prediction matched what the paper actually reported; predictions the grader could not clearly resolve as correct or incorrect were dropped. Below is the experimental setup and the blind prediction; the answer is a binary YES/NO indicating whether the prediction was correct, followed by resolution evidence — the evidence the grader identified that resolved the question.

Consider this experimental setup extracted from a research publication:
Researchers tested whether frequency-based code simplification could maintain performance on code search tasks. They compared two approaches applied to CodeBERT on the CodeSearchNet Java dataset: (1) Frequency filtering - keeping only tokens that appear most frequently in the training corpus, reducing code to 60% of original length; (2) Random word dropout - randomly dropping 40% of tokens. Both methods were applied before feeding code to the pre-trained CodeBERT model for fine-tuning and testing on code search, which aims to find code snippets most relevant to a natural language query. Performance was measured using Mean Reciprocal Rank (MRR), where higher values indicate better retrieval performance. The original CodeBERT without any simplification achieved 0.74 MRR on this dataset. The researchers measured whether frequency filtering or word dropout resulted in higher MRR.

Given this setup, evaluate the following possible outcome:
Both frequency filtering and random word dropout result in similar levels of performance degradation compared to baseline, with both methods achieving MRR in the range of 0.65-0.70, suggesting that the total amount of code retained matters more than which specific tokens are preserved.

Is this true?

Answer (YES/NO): YES